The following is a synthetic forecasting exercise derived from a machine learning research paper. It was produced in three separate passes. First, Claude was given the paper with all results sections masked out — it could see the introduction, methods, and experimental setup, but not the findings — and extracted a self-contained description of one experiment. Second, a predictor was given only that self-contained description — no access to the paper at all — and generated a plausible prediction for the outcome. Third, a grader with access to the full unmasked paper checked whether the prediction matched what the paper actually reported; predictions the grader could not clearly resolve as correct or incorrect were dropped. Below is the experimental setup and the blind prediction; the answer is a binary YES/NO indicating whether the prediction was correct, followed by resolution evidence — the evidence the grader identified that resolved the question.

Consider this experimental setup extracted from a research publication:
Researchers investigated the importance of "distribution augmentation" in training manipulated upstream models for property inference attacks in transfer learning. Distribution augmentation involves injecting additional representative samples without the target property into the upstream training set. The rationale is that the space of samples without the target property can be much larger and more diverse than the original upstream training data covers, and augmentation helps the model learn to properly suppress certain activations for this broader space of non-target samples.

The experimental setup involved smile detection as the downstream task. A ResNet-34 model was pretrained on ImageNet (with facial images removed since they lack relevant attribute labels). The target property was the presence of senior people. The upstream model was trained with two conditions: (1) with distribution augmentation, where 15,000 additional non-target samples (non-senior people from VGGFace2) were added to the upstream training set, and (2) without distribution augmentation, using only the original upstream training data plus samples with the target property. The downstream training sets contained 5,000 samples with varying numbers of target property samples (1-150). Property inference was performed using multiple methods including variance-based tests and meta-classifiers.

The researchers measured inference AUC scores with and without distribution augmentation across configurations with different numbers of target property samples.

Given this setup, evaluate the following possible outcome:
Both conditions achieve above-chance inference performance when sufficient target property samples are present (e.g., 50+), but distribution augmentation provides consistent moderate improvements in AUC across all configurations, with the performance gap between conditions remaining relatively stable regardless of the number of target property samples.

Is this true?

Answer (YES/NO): NO